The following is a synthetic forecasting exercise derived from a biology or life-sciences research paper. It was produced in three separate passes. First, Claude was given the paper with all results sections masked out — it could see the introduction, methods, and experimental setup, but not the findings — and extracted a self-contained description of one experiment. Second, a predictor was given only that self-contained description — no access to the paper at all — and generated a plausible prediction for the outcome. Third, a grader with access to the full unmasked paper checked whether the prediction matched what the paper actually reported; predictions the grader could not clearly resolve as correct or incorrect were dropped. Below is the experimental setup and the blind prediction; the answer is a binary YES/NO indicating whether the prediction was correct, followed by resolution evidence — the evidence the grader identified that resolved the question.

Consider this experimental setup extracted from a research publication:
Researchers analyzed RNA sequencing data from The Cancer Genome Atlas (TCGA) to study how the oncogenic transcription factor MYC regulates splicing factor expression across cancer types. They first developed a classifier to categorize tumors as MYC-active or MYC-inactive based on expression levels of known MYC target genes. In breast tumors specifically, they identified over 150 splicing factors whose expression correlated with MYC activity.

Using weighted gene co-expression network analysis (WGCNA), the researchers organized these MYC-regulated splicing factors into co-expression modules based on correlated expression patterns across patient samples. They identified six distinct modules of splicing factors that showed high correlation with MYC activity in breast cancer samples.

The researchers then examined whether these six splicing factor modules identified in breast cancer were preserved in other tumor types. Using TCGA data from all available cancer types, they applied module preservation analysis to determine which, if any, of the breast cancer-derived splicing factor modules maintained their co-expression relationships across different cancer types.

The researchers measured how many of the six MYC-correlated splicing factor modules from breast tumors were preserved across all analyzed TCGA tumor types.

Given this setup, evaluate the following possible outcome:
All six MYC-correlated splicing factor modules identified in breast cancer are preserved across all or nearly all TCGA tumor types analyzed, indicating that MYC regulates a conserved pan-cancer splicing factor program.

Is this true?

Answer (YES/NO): NO